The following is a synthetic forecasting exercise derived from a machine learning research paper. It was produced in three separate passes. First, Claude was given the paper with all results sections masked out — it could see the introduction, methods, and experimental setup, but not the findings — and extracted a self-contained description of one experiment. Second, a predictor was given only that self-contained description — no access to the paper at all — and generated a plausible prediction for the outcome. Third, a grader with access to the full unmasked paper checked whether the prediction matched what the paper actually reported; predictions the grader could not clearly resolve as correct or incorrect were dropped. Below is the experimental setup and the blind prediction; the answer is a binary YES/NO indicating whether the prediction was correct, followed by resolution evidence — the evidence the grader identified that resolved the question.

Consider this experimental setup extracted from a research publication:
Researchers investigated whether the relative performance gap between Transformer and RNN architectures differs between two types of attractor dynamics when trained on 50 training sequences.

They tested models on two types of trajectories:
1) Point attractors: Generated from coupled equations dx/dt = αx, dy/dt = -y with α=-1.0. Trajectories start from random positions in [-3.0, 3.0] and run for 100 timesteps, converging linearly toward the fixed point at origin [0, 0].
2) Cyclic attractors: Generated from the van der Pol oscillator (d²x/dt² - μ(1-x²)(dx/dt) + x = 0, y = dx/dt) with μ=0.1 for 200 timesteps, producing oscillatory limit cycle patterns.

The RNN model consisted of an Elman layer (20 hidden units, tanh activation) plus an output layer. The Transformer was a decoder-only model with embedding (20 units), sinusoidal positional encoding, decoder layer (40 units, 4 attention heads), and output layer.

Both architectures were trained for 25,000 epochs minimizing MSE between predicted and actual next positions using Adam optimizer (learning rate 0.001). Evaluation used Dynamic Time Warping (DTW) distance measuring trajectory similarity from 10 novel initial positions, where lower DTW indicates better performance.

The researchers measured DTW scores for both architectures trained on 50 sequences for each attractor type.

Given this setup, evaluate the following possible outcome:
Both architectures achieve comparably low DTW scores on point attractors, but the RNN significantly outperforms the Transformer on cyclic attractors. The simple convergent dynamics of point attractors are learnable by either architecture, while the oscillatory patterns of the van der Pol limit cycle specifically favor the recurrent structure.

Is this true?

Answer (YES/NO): YES